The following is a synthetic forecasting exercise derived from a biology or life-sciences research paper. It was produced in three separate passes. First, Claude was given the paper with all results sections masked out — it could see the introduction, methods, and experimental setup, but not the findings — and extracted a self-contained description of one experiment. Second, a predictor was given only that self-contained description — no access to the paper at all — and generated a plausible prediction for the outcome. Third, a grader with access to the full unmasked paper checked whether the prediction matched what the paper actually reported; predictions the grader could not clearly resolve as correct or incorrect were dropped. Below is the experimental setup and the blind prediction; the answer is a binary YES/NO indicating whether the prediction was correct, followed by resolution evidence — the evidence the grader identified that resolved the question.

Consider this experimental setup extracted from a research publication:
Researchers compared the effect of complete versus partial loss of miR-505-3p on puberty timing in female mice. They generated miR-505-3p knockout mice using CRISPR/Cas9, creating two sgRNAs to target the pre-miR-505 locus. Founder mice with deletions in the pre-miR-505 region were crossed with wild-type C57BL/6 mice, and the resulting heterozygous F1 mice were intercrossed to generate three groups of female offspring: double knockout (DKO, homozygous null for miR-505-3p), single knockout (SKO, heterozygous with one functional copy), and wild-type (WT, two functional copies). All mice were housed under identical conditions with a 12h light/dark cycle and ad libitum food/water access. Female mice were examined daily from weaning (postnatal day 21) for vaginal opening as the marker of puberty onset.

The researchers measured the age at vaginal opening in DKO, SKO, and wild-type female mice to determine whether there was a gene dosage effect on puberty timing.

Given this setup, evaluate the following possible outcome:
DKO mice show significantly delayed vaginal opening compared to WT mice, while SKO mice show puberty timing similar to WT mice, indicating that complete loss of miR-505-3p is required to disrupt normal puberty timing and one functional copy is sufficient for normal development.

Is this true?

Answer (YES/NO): NO